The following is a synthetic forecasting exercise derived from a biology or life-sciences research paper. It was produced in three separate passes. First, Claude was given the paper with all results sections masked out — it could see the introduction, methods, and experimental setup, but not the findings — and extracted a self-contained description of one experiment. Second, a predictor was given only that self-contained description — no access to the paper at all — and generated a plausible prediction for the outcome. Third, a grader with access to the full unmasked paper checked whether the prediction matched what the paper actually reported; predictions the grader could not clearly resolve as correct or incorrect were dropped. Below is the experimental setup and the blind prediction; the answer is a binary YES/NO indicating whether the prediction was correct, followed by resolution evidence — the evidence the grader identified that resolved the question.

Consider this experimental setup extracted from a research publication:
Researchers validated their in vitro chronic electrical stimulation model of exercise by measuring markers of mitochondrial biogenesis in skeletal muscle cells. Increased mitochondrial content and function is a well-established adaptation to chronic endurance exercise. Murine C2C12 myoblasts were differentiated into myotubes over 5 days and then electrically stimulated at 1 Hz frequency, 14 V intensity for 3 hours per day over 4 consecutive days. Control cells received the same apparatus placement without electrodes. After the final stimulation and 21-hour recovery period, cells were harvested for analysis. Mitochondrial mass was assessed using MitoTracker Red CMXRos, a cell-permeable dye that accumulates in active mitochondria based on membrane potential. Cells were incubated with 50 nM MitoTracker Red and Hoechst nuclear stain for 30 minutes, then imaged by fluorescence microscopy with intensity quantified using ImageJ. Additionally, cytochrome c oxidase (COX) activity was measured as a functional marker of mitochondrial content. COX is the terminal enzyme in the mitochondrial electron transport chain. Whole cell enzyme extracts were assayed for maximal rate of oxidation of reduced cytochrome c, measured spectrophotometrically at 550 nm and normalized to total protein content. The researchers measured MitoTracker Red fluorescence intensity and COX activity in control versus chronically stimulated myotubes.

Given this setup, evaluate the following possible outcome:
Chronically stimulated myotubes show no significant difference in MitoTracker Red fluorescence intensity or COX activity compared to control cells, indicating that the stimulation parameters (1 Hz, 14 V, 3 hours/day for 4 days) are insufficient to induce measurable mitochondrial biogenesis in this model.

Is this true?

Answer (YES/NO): NO